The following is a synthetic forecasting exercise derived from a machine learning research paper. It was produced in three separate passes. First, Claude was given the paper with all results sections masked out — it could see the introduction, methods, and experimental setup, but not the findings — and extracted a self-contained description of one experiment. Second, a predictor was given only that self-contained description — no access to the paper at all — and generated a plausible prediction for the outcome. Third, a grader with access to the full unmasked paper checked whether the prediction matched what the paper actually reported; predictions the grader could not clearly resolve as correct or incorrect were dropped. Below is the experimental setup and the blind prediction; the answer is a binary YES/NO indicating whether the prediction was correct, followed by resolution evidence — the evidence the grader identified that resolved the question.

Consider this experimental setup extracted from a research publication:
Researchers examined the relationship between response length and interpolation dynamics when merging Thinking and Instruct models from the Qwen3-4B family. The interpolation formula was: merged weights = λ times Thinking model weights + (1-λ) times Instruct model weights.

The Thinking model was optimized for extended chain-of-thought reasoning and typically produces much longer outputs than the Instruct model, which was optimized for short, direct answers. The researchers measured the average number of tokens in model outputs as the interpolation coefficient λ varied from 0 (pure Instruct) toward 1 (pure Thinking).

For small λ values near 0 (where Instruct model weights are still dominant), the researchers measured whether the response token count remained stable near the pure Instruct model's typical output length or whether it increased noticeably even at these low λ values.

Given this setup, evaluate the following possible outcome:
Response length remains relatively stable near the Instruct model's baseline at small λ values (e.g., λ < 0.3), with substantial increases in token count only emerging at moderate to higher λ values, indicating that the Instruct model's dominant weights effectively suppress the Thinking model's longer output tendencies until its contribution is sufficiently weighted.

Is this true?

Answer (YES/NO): NO